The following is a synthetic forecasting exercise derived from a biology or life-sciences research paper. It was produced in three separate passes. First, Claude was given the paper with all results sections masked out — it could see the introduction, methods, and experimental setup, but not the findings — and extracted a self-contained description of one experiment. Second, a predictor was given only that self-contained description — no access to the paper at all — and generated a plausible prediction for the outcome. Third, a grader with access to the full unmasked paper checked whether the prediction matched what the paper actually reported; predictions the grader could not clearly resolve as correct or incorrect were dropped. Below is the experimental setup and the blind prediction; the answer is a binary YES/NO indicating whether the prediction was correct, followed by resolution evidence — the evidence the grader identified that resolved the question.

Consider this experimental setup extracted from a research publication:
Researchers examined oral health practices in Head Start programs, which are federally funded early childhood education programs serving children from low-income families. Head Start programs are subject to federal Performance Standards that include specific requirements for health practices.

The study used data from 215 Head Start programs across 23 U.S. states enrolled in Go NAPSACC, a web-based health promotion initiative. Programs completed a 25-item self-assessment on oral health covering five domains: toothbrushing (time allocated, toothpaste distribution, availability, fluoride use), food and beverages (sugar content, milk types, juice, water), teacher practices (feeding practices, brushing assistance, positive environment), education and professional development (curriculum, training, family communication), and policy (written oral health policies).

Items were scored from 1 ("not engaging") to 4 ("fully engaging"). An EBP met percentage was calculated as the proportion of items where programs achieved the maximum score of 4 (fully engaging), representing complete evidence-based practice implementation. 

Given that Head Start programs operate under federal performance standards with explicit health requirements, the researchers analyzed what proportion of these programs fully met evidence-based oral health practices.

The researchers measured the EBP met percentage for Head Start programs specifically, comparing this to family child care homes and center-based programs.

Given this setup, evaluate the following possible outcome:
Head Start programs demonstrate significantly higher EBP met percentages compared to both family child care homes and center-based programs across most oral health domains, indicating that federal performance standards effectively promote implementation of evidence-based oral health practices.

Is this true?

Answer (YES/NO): NO